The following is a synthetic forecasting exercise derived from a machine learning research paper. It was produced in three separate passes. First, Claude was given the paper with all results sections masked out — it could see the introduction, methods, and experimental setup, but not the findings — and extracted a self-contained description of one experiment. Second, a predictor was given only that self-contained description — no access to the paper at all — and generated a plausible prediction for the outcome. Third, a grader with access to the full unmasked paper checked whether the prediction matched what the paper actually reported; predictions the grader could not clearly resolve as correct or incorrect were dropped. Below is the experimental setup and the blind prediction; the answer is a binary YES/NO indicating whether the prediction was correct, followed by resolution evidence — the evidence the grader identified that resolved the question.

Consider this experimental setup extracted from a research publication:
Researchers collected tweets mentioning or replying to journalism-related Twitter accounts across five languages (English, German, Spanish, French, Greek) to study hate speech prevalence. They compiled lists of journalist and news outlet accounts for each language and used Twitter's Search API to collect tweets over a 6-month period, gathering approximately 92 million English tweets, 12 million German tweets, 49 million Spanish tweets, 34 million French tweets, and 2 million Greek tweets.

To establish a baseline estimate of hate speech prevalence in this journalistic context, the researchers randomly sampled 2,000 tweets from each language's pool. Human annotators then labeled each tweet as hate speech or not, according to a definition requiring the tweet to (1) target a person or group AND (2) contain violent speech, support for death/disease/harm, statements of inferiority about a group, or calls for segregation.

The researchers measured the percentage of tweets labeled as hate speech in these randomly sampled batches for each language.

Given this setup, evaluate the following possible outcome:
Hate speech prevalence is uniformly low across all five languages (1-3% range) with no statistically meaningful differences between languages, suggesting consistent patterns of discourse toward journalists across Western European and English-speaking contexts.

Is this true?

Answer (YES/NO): NO